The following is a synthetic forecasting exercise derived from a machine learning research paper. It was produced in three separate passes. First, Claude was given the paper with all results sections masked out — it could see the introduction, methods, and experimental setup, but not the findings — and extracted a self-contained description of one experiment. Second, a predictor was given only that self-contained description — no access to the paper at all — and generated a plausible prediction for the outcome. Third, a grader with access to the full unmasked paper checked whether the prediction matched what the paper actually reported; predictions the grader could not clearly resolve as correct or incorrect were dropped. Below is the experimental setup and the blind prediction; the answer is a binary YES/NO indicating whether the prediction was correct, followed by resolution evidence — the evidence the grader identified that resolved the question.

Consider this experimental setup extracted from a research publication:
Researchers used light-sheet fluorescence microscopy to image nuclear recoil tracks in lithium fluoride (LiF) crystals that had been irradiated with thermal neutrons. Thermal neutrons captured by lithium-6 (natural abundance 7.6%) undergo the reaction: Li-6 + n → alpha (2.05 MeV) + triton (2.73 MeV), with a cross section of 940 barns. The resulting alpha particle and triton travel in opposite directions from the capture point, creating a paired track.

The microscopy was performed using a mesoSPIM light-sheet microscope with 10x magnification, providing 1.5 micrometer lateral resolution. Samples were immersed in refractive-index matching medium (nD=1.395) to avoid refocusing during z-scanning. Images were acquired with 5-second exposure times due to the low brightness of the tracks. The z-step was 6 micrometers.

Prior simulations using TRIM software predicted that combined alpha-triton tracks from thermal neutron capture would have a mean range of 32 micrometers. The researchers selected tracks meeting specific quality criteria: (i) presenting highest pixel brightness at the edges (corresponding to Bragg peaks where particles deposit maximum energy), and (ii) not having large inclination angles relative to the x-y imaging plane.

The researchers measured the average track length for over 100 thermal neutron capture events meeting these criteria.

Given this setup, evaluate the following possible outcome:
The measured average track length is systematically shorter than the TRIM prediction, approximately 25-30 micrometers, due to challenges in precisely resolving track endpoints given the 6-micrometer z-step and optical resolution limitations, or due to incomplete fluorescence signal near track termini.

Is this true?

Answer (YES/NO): NO